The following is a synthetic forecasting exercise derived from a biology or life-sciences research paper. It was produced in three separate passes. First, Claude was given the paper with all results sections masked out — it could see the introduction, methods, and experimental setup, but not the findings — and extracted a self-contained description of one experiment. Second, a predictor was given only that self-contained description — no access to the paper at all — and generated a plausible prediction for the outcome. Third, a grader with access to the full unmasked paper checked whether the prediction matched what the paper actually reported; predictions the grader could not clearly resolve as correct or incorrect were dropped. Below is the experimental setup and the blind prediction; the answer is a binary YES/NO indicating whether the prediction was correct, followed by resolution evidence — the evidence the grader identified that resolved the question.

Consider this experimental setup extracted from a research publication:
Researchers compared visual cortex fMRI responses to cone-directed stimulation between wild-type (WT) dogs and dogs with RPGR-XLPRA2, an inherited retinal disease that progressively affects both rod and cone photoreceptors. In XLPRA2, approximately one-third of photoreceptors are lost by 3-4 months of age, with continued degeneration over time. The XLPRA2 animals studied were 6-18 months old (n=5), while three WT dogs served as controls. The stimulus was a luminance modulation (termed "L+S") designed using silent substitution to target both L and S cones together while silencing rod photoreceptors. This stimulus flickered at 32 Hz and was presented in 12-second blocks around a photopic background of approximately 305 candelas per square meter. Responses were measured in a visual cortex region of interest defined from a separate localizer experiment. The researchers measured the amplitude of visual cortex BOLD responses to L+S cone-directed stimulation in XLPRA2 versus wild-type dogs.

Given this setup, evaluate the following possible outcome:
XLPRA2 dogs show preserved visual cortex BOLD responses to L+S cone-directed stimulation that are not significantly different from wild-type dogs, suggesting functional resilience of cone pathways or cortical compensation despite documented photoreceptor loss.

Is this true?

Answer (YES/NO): NO